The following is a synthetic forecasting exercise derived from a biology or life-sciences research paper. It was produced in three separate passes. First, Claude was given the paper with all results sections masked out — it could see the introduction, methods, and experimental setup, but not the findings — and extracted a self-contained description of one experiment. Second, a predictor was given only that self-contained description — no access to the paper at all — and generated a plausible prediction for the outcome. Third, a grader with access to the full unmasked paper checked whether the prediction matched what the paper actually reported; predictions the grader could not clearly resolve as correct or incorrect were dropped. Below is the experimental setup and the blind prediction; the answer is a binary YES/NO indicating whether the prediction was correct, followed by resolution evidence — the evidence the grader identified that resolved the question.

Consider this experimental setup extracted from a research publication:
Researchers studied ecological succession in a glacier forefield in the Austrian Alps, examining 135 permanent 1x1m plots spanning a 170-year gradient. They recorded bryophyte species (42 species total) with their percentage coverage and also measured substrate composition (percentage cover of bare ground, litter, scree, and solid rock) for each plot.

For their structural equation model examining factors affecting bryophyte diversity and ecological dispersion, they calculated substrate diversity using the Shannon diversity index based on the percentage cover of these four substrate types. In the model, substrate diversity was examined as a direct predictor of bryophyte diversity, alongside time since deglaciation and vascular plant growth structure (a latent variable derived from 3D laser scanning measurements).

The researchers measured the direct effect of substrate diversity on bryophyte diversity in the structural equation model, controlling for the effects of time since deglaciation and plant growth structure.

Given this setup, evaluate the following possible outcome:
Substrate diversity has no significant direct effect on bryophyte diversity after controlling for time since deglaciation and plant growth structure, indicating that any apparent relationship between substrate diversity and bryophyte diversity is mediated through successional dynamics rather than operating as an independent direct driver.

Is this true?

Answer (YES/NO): NO